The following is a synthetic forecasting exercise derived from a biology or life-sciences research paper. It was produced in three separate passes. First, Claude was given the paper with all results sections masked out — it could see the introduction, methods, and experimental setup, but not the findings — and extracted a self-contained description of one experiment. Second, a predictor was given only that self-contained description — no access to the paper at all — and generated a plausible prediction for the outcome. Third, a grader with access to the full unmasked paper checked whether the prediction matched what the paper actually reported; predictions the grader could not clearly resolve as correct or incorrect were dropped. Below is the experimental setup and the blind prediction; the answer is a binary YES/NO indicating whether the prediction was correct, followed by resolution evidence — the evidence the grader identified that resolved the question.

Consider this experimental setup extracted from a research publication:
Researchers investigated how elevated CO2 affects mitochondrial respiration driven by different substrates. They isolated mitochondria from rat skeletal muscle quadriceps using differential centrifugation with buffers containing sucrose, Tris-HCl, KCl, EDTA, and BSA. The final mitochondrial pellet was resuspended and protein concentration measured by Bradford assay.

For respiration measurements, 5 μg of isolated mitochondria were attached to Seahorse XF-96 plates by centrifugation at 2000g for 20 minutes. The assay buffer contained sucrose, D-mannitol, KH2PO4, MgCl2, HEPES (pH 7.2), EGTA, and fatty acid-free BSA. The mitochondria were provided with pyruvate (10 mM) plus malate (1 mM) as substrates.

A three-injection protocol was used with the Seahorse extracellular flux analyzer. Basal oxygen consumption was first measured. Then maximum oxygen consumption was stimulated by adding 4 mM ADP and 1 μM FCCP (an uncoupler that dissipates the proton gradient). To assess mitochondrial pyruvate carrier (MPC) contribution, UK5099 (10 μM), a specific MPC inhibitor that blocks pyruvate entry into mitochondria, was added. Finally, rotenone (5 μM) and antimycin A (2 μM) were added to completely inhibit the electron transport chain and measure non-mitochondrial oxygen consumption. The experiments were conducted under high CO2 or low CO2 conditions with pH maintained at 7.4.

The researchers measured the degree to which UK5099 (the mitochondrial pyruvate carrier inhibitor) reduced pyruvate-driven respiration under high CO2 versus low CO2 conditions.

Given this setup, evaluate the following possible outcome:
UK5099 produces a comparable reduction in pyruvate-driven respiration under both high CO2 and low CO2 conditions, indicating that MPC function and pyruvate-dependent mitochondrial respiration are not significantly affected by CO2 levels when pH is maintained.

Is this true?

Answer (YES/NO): NO